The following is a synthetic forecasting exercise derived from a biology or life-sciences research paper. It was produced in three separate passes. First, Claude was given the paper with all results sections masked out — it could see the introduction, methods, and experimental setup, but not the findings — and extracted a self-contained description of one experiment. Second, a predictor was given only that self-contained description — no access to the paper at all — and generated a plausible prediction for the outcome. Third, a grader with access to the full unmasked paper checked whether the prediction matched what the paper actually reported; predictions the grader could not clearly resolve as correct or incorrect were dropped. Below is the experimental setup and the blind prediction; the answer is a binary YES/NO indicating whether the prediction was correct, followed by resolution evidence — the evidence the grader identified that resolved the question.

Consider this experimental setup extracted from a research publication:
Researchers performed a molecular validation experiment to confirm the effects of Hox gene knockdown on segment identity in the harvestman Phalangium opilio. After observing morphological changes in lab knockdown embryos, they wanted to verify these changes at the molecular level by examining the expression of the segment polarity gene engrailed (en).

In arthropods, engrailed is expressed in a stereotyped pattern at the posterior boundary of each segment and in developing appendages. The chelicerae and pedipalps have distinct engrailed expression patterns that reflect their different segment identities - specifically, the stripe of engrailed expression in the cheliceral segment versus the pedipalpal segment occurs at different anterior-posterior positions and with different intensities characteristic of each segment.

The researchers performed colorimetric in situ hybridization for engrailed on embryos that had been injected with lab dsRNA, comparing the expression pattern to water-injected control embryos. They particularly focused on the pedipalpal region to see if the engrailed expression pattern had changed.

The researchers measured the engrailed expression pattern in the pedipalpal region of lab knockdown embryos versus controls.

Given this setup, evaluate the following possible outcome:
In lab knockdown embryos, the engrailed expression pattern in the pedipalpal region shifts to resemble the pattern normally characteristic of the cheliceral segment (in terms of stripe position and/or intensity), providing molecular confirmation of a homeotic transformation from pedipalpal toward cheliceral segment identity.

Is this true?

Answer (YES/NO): NO